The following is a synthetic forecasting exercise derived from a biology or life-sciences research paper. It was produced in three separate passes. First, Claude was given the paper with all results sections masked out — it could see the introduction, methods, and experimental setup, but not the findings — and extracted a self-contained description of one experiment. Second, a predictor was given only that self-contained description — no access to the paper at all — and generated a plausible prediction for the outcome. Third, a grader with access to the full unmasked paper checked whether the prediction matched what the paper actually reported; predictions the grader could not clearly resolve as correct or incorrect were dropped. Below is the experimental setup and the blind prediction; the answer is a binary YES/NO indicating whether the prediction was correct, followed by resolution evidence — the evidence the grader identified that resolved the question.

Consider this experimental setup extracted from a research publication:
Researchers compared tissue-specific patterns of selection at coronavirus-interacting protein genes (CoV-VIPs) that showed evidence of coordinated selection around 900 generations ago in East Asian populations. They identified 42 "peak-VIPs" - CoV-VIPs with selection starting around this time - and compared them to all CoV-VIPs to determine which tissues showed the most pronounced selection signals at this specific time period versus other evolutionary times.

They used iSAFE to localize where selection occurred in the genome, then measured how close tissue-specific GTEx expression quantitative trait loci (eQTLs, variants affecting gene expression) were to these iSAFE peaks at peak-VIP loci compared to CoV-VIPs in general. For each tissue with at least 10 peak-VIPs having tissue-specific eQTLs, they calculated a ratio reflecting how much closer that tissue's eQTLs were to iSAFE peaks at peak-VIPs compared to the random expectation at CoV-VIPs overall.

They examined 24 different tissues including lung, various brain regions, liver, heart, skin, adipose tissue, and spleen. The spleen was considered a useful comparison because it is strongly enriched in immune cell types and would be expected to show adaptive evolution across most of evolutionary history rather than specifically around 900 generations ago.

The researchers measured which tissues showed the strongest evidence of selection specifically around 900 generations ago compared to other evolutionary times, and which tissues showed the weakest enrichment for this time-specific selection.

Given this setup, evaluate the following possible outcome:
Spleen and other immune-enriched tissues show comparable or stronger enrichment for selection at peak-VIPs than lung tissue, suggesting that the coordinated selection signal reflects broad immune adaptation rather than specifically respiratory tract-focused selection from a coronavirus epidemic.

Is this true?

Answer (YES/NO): NO